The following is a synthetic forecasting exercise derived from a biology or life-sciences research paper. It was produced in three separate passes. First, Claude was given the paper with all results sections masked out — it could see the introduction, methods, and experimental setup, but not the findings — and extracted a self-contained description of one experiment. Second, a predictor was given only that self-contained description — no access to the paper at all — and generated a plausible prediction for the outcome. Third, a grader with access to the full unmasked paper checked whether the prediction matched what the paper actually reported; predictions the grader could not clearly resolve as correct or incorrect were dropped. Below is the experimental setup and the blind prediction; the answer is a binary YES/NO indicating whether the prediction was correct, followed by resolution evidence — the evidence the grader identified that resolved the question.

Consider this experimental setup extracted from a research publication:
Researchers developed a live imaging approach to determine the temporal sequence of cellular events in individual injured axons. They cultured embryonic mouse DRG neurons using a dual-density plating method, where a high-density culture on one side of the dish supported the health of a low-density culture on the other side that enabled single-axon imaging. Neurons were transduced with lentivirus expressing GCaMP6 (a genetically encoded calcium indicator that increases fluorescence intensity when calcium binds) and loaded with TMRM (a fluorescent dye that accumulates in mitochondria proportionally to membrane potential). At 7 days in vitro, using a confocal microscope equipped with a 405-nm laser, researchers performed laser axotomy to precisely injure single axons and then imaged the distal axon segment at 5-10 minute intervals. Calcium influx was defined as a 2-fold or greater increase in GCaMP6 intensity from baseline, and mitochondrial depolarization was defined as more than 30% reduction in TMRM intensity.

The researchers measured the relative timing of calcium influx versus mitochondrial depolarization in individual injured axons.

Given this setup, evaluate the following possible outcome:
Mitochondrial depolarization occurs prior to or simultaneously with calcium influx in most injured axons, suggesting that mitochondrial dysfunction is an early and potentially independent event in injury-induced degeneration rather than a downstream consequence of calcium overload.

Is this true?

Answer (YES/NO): YES